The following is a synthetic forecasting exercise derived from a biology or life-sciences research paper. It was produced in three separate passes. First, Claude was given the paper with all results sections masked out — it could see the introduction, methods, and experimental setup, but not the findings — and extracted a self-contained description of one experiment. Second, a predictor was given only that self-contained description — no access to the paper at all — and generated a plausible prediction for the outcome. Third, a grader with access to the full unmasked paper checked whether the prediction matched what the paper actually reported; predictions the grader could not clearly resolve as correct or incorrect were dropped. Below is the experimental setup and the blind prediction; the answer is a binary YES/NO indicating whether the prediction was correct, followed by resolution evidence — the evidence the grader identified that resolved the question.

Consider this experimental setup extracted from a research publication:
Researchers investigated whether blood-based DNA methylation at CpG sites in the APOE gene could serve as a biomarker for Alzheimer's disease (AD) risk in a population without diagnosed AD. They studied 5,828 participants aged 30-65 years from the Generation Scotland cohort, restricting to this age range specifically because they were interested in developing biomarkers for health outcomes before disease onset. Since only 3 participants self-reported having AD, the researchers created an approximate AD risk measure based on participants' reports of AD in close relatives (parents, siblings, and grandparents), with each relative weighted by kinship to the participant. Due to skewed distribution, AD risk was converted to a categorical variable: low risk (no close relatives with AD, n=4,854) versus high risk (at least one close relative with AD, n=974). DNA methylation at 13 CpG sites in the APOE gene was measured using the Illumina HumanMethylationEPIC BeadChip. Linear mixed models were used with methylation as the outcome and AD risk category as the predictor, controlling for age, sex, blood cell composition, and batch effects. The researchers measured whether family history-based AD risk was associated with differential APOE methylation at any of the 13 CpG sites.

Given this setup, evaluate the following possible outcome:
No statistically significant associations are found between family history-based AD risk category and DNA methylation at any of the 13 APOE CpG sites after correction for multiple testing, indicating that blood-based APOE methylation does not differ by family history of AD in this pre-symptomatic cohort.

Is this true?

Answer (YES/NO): YES